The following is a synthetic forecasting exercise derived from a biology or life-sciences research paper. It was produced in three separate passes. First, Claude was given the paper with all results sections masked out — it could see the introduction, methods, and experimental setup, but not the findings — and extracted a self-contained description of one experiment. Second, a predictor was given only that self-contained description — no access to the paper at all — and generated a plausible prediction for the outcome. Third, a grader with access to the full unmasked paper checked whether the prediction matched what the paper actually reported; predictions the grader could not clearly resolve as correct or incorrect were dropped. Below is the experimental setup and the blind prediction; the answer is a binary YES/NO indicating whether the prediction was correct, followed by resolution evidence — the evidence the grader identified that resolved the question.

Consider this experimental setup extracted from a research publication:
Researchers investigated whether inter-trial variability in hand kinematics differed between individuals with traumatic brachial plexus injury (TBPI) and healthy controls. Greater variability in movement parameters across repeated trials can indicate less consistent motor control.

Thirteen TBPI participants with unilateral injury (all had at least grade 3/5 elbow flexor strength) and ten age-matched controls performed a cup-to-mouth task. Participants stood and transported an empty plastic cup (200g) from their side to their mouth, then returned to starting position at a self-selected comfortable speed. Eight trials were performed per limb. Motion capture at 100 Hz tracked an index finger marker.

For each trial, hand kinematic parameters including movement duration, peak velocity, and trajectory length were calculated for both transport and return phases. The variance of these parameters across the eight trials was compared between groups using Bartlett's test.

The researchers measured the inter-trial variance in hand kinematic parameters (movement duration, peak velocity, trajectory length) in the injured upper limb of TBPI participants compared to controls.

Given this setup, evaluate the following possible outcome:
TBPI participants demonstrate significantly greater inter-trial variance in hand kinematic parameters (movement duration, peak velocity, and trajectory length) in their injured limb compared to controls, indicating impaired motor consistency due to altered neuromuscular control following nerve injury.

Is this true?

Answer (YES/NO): NO